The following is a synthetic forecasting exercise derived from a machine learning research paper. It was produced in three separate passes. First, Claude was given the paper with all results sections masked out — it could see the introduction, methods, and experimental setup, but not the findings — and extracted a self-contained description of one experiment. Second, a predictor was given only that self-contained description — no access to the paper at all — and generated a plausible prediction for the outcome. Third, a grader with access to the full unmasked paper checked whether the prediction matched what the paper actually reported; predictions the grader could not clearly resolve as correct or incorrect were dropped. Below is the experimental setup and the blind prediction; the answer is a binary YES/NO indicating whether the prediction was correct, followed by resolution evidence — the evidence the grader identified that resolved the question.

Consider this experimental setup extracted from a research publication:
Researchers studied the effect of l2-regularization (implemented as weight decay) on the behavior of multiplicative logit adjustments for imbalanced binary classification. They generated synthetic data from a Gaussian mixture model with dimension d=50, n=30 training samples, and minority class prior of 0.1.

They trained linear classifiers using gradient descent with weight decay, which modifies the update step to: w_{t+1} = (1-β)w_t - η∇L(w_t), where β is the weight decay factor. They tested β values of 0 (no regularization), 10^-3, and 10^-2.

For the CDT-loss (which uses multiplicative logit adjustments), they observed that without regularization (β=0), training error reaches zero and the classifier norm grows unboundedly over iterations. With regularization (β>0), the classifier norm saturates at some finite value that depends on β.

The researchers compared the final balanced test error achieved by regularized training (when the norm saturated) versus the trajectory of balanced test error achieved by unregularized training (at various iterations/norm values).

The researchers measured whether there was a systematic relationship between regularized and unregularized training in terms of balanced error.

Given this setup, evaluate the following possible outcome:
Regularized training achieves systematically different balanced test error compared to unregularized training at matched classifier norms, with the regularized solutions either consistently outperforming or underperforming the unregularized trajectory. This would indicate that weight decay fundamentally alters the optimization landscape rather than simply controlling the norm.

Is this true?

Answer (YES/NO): NO